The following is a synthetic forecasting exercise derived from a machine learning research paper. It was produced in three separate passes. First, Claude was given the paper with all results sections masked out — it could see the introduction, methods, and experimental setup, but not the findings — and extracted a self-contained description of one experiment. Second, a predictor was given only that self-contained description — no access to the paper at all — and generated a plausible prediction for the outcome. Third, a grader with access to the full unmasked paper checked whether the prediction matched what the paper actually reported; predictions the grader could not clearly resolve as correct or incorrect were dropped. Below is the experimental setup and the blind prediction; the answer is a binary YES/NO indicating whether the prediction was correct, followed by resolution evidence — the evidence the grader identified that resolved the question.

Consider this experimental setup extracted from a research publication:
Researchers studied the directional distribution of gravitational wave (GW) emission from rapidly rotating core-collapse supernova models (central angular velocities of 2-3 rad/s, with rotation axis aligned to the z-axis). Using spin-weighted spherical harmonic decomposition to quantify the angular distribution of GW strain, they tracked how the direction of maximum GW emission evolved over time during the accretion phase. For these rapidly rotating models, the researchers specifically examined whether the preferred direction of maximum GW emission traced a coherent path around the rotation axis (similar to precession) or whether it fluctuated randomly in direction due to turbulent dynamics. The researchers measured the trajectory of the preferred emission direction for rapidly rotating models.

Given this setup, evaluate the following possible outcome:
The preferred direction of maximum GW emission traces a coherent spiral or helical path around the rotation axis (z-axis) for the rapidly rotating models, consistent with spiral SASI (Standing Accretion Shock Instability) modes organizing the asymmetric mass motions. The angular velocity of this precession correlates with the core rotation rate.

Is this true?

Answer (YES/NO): NO